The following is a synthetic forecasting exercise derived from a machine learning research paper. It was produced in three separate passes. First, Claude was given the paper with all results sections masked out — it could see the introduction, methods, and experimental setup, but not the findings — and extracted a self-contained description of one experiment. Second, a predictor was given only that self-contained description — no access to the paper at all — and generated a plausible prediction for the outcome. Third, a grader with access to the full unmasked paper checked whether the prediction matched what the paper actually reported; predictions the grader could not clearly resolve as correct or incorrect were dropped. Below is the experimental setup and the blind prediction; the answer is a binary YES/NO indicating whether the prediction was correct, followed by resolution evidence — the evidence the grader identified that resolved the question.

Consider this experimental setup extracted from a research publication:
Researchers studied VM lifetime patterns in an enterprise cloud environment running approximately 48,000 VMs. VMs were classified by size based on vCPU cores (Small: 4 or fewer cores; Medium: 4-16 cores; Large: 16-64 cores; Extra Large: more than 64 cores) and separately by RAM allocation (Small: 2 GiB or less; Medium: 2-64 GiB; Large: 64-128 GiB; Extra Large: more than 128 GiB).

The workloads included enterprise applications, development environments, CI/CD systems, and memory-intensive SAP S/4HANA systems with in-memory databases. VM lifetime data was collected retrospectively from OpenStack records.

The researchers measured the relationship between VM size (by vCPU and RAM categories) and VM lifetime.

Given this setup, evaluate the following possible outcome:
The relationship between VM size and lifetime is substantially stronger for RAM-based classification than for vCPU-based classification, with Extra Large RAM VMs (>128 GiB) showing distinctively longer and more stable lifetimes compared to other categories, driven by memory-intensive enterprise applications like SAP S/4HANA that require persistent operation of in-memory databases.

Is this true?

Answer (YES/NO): NO